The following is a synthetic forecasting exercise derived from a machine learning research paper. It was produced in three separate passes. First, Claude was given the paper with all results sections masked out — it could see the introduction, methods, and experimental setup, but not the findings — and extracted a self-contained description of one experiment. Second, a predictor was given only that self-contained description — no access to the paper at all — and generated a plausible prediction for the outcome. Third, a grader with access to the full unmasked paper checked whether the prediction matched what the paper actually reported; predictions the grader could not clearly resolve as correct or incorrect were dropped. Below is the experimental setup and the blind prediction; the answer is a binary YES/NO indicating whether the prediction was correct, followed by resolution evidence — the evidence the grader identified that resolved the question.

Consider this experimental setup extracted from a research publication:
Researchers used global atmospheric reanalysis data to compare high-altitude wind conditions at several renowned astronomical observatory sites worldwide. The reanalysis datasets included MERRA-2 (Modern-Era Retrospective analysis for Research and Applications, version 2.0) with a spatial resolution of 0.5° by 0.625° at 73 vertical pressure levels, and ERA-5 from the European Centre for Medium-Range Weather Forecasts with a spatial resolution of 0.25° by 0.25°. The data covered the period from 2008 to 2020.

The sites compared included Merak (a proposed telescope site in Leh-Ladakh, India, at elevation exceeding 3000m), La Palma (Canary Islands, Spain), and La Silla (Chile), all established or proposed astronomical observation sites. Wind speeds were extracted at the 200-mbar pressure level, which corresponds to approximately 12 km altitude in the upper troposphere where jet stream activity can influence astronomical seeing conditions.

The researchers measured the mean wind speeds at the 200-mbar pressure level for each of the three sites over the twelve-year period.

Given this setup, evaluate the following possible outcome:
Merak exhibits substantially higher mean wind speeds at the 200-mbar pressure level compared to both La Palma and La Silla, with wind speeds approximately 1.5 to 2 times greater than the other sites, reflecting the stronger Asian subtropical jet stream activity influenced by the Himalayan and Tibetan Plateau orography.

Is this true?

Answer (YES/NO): NO